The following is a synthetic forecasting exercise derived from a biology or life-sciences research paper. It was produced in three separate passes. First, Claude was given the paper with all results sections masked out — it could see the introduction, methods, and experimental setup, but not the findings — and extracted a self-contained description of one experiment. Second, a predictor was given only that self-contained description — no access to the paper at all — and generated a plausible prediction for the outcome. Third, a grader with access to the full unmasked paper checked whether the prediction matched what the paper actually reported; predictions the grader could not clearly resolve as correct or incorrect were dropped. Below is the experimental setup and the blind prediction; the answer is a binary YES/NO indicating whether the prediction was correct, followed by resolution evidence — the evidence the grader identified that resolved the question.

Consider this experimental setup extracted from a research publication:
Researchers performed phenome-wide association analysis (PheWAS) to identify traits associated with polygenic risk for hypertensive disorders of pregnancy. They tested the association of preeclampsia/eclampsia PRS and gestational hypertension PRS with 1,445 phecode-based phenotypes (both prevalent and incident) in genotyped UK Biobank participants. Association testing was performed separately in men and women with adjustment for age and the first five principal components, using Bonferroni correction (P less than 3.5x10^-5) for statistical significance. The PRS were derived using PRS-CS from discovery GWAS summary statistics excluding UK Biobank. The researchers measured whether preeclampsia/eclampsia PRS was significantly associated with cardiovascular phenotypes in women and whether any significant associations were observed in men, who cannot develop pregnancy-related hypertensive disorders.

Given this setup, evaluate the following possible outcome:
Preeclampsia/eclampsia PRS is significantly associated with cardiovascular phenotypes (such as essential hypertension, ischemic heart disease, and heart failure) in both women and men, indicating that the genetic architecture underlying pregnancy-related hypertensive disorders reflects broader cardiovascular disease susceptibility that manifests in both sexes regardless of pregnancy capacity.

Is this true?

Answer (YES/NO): YES